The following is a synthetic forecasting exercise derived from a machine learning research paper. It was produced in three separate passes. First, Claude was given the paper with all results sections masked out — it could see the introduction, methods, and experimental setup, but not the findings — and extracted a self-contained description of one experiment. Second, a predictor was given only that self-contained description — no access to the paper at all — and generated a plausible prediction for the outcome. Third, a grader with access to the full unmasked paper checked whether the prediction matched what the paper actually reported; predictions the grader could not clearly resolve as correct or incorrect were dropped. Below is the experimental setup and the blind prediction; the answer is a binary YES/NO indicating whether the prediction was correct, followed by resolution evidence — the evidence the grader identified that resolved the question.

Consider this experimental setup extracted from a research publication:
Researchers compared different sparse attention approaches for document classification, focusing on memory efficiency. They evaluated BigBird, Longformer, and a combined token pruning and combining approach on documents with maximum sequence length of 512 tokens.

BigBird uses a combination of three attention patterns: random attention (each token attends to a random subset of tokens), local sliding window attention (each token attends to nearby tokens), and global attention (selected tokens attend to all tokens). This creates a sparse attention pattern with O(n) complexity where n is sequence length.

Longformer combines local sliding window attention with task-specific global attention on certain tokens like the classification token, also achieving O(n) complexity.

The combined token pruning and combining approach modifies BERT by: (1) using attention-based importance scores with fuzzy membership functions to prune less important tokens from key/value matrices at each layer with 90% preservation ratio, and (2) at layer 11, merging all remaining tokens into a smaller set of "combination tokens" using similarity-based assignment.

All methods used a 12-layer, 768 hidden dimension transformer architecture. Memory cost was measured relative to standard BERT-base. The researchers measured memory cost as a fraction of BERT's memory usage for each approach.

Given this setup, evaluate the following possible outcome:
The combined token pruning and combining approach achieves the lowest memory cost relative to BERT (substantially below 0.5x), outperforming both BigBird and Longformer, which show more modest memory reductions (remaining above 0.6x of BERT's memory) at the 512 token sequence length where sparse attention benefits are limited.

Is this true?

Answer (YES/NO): NO